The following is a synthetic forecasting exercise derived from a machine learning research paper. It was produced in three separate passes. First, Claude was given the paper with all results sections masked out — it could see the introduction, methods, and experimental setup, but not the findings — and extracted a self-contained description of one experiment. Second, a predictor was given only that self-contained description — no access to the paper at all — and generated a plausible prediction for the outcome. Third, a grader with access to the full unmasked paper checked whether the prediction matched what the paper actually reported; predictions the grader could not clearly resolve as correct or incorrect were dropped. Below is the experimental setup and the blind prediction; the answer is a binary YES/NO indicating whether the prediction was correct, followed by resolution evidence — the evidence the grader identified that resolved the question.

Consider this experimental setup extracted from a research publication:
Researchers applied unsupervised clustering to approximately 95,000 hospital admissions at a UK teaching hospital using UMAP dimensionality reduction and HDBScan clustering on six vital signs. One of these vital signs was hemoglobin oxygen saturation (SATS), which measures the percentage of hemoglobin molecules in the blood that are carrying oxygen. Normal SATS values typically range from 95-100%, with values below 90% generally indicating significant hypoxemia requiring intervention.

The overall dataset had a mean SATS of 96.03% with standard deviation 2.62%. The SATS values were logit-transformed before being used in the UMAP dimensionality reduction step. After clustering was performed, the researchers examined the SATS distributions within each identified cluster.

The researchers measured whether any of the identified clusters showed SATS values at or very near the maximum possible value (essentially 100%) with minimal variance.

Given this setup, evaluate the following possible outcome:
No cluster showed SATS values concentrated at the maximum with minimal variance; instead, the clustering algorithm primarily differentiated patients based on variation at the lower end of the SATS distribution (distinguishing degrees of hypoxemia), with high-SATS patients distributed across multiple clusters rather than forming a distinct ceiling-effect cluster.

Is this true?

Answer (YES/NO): NO